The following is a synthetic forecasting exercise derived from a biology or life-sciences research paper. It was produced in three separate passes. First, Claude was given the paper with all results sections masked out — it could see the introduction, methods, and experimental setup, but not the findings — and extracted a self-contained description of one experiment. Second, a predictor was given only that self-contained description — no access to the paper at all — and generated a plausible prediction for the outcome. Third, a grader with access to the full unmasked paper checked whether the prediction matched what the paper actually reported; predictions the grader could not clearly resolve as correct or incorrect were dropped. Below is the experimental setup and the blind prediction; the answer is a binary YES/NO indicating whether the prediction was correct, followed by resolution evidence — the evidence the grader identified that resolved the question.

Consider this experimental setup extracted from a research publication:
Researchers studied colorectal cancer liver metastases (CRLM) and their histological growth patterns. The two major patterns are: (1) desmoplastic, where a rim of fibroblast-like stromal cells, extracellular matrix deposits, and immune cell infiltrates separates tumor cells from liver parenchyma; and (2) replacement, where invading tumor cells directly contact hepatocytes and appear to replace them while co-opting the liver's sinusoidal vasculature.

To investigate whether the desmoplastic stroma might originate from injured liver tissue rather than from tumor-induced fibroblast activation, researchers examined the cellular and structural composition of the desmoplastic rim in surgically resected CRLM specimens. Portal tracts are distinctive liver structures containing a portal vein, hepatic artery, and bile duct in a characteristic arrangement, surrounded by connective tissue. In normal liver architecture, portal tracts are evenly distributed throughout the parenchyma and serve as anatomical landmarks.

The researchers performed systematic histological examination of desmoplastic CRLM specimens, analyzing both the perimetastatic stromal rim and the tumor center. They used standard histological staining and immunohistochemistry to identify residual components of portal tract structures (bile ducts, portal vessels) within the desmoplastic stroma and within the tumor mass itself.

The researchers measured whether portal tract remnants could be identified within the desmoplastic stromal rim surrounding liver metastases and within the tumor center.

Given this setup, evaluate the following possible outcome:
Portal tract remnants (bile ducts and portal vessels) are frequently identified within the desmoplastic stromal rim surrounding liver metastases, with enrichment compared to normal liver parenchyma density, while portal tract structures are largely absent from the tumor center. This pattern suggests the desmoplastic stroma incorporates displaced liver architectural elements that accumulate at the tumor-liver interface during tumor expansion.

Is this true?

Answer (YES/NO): NO